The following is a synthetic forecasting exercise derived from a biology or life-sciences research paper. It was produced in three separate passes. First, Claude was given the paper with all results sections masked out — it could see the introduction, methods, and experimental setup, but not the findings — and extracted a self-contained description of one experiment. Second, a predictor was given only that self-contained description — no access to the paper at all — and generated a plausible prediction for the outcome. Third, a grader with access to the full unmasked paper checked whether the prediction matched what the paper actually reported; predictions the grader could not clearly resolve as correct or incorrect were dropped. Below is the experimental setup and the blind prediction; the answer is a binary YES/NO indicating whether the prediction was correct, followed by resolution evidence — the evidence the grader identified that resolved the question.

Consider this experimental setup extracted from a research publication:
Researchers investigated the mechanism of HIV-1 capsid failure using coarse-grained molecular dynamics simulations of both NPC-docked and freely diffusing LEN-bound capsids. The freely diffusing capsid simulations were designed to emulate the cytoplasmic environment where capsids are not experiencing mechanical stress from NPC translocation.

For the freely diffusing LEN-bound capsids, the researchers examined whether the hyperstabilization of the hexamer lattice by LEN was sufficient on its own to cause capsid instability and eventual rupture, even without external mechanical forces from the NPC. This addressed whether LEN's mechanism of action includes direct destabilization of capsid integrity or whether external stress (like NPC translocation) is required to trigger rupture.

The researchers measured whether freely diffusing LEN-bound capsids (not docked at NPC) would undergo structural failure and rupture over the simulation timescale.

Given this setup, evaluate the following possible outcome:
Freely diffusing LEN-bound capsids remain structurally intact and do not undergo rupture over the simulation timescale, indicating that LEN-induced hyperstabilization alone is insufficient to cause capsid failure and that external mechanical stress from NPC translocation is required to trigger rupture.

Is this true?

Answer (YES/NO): NO